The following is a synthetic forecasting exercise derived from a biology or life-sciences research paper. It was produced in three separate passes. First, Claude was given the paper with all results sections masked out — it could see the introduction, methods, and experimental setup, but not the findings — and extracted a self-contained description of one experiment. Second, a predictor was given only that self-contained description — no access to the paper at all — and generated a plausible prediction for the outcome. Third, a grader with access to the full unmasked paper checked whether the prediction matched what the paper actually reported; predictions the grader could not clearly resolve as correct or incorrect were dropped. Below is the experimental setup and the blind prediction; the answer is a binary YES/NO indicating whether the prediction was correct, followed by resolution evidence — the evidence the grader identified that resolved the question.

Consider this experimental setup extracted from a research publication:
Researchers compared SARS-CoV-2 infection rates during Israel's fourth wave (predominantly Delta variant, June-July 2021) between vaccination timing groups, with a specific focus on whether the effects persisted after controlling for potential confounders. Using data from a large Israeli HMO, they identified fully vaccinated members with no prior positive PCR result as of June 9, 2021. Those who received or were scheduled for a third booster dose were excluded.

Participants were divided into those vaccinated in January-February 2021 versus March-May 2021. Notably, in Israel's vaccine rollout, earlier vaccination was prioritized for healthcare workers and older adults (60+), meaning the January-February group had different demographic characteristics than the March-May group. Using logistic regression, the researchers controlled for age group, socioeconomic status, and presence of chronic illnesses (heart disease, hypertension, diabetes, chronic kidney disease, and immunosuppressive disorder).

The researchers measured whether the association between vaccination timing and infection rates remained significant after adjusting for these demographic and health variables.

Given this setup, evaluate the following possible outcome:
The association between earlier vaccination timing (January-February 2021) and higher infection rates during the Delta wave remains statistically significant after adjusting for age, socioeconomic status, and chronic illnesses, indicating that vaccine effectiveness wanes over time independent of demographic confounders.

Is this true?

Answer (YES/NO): YES